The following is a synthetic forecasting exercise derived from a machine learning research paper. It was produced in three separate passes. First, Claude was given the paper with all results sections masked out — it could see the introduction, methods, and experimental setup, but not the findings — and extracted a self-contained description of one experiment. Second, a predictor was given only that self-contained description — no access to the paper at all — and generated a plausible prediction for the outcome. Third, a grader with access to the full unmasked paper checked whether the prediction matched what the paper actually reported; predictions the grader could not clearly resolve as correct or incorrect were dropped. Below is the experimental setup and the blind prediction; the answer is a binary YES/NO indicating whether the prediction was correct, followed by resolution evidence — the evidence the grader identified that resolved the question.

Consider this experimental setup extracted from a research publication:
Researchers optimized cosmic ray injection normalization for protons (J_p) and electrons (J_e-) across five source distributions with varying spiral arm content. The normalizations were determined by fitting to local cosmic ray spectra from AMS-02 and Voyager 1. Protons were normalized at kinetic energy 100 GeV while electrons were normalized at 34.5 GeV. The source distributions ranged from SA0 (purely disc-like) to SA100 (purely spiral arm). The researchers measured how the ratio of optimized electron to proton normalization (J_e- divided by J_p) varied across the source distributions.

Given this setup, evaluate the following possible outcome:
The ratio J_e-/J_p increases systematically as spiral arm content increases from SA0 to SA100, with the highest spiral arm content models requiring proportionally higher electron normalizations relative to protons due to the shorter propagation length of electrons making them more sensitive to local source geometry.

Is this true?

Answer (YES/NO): NO